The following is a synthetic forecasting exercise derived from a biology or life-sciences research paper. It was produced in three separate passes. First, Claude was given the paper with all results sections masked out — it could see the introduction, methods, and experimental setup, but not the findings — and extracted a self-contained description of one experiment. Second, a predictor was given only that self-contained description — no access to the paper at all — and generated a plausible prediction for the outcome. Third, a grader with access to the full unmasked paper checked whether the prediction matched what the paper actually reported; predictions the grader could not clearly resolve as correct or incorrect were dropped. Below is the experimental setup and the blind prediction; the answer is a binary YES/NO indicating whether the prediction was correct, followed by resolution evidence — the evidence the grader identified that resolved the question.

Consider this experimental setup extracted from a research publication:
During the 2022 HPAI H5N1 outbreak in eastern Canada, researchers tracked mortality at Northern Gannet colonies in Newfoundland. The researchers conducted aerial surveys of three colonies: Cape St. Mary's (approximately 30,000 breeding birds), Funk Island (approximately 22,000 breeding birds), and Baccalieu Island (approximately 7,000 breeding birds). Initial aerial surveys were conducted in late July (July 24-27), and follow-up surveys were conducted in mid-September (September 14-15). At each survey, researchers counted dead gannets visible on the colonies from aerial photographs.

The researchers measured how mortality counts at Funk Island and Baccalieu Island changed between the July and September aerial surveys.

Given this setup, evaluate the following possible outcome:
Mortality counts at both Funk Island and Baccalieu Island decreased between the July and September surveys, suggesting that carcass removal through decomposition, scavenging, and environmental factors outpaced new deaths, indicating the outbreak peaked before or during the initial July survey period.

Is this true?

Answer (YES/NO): NO